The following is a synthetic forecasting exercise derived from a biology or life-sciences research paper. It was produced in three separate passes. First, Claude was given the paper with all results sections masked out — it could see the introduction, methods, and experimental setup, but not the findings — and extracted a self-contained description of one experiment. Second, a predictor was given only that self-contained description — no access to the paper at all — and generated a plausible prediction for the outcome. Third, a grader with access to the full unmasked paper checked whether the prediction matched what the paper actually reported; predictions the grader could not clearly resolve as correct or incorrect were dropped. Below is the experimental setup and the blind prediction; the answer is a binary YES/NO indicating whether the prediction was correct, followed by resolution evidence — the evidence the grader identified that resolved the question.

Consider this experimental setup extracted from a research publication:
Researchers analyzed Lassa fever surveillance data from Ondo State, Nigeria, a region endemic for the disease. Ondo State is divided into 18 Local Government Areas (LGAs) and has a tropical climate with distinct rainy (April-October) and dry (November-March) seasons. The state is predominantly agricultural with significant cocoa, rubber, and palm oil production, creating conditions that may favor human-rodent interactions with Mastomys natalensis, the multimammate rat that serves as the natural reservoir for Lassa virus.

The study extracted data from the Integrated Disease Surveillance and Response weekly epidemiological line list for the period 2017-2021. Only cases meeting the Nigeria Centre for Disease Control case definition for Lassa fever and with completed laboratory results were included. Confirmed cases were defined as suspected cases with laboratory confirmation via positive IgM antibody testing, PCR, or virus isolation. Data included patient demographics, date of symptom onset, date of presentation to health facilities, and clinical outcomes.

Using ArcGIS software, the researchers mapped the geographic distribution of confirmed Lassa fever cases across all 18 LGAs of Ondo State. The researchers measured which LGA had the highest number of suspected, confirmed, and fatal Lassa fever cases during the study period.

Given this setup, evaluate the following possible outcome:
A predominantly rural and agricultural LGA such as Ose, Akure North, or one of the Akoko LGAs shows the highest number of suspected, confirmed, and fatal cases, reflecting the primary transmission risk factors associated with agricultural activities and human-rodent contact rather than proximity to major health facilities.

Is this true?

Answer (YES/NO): NO